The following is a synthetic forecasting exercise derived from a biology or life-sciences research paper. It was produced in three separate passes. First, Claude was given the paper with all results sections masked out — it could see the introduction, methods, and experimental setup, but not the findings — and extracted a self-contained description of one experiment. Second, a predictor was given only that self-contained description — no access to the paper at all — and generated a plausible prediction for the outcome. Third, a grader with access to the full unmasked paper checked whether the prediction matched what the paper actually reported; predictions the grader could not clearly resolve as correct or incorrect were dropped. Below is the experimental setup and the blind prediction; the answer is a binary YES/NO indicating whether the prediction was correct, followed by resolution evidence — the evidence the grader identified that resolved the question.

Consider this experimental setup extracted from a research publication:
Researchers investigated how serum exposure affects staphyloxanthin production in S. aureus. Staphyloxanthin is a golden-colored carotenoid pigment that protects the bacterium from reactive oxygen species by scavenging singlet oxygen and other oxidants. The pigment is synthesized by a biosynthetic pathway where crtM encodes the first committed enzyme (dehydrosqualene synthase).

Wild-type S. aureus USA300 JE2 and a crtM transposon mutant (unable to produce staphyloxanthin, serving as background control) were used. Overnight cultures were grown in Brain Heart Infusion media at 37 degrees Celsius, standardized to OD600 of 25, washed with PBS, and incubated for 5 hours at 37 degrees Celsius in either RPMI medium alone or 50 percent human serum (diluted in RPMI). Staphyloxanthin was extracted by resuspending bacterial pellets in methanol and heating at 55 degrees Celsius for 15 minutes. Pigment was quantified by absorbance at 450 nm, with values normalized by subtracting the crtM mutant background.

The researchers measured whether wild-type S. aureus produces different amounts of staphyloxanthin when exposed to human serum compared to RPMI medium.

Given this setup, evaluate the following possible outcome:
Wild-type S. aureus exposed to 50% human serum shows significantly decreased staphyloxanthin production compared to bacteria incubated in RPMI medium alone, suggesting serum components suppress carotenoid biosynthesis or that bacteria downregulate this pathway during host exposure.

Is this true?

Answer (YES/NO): NO